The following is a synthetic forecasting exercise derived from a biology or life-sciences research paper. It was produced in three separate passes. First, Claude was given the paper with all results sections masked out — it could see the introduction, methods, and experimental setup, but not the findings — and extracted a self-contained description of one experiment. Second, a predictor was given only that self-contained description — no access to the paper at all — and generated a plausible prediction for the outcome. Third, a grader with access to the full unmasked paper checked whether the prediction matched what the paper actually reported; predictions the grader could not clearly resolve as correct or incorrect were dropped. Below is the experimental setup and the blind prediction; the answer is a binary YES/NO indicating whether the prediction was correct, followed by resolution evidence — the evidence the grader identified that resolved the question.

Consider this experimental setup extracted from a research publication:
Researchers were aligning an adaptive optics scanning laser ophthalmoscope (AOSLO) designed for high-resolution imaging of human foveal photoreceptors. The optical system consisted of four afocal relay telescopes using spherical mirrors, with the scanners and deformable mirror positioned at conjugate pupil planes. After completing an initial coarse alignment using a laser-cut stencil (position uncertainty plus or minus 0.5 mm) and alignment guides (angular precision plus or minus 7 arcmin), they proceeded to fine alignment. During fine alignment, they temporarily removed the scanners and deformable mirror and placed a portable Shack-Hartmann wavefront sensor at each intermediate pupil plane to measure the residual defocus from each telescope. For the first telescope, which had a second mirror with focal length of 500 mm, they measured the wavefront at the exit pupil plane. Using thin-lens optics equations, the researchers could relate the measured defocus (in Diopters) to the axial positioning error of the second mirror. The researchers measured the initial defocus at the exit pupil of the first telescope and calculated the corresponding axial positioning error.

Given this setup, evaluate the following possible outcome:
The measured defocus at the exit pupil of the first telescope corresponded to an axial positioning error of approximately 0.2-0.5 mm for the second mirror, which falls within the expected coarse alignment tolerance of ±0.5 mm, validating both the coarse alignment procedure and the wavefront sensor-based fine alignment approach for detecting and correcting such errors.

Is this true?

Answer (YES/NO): NO